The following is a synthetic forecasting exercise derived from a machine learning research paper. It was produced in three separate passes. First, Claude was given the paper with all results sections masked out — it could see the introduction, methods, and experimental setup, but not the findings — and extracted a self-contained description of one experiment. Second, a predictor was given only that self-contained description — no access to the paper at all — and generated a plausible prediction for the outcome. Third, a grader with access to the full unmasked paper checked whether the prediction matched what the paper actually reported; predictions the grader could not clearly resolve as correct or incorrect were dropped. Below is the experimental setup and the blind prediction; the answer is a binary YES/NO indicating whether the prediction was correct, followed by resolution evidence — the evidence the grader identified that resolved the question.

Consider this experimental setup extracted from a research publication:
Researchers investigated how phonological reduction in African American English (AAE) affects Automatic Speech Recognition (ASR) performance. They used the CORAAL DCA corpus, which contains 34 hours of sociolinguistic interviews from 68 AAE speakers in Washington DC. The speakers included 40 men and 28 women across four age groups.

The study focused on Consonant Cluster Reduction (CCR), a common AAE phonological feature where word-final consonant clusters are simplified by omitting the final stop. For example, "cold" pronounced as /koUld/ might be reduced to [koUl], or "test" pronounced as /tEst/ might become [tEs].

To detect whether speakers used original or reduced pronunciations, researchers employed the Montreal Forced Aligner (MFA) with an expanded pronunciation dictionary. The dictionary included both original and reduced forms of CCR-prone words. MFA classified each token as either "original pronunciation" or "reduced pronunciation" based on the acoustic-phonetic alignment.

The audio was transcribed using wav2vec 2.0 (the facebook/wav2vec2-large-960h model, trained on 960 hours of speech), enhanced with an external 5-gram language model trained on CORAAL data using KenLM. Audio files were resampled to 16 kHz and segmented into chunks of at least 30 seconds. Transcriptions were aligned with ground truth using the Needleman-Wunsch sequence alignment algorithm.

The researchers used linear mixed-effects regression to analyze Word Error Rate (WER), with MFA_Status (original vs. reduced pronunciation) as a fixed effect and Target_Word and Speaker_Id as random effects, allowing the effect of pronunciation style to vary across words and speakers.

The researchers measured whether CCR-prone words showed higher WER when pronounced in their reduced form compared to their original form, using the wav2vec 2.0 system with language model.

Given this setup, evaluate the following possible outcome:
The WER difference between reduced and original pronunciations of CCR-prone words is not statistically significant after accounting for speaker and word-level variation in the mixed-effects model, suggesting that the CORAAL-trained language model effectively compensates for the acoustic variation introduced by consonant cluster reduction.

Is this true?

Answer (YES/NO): NO